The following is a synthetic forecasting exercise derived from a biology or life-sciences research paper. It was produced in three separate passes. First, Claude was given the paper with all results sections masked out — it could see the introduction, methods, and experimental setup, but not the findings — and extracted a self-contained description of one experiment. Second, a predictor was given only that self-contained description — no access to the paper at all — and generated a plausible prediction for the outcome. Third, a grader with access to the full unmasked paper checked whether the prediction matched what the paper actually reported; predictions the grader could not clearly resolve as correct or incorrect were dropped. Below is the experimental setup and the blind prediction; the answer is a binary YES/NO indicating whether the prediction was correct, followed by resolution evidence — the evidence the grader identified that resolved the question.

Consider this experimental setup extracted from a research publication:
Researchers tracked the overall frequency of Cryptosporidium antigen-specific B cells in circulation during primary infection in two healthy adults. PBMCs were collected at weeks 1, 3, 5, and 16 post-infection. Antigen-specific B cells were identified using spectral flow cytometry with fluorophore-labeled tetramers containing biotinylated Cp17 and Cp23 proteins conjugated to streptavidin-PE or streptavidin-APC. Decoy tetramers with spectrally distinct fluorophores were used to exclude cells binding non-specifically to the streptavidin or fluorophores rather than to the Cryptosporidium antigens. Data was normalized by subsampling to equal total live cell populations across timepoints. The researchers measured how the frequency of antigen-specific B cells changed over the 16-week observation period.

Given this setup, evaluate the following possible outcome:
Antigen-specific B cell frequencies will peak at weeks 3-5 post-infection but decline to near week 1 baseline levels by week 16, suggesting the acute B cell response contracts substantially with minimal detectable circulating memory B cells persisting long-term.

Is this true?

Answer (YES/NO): YES